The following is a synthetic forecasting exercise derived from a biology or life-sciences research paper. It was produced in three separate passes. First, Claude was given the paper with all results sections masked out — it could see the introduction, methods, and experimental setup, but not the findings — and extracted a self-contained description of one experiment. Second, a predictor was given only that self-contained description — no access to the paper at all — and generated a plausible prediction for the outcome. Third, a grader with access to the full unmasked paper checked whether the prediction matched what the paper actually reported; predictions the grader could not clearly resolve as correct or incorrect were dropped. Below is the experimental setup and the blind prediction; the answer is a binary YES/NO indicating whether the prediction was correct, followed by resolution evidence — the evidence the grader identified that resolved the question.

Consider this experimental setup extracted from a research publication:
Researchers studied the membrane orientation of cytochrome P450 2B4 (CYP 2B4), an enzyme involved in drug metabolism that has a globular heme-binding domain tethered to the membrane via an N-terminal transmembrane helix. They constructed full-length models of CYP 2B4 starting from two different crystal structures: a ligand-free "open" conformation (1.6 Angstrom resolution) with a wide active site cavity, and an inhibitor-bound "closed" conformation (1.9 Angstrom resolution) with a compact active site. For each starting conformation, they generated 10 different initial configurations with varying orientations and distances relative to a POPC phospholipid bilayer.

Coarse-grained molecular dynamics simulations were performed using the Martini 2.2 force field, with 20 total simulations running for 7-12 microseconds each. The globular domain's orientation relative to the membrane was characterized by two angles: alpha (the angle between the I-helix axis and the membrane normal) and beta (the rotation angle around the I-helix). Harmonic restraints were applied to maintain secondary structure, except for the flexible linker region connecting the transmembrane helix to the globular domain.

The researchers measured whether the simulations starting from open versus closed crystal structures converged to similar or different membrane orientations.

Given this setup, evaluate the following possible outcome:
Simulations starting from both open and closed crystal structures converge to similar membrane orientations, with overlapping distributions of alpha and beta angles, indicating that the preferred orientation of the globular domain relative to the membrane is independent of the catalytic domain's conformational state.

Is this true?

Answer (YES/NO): NO